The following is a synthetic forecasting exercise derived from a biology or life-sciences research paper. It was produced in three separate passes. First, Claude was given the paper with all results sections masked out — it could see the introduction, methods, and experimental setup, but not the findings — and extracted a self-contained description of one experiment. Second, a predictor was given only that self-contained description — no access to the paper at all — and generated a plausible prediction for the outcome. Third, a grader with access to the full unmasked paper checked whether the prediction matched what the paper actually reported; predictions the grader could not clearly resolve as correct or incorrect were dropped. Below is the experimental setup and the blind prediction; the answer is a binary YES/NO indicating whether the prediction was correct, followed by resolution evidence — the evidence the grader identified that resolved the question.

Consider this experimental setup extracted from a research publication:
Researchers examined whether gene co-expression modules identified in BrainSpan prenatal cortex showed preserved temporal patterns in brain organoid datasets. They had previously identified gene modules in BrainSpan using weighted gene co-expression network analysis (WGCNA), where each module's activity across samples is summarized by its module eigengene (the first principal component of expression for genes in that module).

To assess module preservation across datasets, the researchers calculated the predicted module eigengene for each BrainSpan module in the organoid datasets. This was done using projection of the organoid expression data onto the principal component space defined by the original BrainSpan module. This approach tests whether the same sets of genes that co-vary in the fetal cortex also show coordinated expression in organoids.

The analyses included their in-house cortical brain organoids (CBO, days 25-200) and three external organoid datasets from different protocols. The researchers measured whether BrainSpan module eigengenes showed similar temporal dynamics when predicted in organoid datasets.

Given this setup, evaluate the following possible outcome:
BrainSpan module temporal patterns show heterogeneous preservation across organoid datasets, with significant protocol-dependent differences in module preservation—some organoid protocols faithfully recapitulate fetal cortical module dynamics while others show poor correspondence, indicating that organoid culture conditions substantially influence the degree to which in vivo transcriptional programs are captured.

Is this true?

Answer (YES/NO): YES